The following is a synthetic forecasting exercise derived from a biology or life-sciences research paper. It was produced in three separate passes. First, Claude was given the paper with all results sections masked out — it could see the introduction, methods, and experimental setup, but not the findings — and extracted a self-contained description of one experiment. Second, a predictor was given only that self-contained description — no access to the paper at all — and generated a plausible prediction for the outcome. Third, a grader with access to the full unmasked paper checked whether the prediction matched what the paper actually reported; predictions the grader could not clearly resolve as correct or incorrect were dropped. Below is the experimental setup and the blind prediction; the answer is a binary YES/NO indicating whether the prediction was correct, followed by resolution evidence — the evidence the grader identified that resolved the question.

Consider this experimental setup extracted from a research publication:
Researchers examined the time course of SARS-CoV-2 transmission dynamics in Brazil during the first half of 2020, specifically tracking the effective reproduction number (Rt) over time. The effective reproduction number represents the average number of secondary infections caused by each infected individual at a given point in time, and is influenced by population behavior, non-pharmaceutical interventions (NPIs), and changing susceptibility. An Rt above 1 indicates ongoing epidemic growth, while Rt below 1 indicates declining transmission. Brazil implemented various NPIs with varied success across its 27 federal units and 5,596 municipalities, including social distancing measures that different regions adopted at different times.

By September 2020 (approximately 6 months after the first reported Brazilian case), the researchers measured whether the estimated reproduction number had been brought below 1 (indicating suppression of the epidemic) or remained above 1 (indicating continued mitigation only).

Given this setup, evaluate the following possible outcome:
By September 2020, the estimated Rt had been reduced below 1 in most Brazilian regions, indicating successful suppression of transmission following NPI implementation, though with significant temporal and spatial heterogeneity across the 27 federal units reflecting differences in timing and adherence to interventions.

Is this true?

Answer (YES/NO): NO